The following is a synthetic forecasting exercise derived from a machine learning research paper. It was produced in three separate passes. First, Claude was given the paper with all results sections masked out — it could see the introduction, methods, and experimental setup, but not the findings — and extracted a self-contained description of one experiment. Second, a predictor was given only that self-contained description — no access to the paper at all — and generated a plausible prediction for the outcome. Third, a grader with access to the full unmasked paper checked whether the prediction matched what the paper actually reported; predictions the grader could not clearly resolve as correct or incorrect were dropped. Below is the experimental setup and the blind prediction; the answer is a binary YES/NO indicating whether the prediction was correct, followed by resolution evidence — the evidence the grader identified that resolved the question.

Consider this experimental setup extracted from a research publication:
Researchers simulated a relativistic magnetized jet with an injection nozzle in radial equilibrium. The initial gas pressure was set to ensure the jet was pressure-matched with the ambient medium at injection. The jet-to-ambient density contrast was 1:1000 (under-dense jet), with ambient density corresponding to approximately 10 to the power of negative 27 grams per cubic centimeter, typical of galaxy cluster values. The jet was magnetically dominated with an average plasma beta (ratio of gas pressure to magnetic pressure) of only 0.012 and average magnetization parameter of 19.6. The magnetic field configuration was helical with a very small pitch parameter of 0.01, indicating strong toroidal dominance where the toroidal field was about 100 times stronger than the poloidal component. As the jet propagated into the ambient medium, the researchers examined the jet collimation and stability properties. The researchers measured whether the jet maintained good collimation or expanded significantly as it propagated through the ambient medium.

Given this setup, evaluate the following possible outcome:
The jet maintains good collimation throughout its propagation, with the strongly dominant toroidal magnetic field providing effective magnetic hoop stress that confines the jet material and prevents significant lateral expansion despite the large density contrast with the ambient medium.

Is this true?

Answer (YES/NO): NO